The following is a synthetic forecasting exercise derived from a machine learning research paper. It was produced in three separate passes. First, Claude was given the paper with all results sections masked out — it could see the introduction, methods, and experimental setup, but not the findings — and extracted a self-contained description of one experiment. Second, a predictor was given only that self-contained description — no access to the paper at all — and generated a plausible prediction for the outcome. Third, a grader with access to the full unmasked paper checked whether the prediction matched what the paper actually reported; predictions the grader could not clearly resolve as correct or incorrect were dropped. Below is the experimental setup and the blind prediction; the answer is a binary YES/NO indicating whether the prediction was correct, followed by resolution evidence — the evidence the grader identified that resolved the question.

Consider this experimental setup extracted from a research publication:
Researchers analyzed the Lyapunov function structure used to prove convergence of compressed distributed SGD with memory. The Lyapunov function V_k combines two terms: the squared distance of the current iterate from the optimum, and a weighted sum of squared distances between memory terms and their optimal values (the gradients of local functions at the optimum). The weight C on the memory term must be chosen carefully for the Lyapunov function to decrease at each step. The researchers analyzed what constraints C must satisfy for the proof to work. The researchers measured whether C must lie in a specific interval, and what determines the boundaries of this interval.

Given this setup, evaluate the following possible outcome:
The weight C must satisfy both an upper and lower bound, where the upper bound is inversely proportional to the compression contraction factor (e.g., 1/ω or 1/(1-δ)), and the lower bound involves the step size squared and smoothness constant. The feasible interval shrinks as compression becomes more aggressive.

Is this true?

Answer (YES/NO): NO